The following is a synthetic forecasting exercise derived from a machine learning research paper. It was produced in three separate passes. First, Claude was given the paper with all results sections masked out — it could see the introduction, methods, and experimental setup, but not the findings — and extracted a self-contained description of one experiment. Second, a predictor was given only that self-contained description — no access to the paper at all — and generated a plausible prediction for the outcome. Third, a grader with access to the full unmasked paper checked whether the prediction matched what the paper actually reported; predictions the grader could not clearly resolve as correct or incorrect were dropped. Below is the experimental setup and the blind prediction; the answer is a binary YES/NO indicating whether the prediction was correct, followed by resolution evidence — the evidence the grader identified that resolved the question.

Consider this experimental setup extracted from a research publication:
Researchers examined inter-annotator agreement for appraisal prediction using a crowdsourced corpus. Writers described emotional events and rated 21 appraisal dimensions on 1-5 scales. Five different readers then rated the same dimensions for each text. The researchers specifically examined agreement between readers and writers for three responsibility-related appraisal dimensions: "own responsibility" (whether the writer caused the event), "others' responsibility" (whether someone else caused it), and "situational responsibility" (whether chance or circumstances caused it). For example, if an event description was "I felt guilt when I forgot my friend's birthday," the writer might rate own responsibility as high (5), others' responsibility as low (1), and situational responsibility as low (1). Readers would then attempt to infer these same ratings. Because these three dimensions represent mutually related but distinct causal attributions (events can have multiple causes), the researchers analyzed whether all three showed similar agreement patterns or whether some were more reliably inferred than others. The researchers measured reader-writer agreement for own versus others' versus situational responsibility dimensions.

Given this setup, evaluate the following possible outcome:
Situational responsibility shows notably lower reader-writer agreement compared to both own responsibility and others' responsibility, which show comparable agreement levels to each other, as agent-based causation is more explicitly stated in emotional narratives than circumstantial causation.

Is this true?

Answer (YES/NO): YES